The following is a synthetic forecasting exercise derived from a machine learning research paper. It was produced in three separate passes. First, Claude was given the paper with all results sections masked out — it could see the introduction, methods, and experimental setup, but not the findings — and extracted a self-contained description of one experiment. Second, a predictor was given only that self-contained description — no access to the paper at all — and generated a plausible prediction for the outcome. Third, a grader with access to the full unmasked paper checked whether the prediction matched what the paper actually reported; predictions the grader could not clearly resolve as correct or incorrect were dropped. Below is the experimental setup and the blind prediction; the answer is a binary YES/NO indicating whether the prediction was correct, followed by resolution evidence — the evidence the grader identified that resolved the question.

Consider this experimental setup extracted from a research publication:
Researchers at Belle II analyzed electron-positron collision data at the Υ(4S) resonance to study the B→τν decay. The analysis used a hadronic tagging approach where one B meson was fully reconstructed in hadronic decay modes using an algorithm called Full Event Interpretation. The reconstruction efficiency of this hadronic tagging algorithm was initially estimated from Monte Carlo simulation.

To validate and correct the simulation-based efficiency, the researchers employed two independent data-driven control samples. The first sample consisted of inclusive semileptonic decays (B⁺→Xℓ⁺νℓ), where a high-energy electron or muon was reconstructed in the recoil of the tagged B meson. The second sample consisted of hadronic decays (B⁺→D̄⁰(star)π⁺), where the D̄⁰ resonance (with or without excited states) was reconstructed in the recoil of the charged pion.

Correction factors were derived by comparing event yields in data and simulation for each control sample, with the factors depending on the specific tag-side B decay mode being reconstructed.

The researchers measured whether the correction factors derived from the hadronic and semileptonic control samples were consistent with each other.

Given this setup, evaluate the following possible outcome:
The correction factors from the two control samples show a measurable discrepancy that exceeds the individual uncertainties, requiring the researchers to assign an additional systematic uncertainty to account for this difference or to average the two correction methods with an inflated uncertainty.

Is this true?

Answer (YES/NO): NO